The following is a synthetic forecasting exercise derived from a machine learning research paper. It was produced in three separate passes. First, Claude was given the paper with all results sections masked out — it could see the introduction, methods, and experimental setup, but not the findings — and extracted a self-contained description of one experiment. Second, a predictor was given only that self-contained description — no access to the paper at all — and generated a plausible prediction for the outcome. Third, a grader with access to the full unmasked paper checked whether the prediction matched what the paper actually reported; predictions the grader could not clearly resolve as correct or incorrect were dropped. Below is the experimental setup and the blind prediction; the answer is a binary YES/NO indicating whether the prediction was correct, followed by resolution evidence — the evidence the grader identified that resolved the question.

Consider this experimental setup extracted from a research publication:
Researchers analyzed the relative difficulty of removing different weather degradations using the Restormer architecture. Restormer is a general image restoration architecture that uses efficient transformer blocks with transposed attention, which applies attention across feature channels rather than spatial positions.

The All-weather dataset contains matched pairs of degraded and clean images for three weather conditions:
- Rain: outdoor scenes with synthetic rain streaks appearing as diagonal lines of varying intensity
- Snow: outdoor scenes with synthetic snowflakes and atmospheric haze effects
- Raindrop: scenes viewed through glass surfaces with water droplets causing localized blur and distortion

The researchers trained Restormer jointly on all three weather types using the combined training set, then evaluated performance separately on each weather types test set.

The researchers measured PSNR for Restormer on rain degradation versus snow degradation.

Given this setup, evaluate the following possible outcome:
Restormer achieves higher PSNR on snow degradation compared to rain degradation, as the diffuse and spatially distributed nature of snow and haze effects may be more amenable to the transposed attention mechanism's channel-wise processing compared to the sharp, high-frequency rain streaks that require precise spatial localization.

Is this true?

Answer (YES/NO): YES